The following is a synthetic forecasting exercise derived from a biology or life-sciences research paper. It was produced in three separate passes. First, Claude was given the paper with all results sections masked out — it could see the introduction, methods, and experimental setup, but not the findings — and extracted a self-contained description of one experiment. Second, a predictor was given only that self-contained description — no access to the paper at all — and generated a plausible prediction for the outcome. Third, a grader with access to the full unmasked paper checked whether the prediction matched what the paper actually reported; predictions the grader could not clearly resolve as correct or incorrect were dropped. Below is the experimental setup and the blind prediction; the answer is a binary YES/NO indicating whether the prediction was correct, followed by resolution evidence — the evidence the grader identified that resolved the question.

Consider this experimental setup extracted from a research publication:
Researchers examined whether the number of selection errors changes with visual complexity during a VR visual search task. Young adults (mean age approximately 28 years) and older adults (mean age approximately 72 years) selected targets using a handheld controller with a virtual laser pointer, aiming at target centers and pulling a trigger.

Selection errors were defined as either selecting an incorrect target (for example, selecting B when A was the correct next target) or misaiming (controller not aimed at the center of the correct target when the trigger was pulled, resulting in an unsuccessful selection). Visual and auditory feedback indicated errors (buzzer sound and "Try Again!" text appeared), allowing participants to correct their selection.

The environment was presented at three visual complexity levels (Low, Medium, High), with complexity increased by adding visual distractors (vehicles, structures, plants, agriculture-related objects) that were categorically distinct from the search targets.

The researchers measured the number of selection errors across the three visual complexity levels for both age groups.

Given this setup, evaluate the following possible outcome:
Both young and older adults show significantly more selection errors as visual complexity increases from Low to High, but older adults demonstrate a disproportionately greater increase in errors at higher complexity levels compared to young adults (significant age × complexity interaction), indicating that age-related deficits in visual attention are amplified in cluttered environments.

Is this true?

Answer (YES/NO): NO